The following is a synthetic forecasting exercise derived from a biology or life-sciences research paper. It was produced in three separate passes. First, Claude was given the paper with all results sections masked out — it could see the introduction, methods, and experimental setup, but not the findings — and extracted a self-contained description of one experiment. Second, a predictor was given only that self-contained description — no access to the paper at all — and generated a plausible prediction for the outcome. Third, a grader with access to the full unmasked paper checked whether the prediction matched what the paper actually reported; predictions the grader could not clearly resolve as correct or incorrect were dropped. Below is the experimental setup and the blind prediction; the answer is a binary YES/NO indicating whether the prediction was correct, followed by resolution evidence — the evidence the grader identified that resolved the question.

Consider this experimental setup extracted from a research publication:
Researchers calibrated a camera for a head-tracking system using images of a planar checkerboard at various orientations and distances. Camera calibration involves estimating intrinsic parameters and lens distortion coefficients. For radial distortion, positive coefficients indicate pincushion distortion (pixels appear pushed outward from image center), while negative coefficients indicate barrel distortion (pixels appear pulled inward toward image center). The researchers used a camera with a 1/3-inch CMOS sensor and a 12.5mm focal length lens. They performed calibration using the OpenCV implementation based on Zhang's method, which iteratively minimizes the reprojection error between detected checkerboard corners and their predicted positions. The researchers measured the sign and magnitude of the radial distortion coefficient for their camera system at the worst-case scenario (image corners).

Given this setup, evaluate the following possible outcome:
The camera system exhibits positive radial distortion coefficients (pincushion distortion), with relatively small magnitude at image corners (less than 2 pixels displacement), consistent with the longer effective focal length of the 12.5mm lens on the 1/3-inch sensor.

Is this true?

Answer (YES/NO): NO